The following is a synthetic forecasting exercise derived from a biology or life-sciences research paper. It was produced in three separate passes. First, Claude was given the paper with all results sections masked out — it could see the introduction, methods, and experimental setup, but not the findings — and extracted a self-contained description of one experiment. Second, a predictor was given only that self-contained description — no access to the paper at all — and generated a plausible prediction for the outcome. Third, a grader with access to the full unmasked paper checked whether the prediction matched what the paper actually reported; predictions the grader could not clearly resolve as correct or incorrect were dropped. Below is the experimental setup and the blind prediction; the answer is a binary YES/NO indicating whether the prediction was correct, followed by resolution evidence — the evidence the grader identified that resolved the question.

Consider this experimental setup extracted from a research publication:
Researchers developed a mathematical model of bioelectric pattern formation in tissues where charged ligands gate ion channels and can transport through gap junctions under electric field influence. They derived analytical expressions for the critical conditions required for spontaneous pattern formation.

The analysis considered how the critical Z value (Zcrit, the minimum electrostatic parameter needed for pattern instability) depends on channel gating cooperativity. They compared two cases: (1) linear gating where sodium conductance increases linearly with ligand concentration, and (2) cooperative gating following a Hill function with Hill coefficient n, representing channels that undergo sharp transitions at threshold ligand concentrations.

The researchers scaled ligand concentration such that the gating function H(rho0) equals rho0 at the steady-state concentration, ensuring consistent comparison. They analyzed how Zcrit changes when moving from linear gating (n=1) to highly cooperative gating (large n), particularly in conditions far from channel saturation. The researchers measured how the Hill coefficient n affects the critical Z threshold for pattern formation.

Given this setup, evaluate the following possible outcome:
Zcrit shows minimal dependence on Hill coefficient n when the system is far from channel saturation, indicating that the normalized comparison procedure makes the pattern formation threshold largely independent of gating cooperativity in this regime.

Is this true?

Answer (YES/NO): NO